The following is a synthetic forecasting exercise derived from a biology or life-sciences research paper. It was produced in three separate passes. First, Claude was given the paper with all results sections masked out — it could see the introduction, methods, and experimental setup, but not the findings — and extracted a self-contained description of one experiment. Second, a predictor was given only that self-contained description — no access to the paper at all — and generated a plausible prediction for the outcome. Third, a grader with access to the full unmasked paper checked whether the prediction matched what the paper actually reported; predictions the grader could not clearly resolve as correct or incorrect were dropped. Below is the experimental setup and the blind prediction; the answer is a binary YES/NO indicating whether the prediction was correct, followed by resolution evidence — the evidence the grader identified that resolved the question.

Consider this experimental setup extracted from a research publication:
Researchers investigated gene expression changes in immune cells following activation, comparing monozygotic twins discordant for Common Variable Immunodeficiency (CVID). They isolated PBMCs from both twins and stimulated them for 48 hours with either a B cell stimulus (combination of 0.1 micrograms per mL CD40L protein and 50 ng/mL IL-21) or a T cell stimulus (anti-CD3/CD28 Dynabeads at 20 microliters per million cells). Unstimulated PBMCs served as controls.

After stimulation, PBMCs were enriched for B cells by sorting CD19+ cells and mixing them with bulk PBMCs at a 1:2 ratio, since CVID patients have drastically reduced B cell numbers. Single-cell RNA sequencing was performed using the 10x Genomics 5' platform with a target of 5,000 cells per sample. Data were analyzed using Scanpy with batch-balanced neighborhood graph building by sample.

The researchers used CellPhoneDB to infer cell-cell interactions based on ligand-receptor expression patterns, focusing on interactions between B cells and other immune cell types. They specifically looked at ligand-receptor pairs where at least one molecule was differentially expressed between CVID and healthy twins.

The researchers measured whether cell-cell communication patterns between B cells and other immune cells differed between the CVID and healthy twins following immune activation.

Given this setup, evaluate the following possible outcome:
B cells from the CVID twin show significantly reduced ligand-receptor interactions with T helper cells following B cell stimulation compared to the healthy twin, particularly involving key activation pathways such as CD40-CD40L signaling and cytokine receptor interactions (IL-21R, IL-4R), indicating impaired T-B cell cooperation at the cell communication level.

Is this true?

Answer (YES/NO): NO